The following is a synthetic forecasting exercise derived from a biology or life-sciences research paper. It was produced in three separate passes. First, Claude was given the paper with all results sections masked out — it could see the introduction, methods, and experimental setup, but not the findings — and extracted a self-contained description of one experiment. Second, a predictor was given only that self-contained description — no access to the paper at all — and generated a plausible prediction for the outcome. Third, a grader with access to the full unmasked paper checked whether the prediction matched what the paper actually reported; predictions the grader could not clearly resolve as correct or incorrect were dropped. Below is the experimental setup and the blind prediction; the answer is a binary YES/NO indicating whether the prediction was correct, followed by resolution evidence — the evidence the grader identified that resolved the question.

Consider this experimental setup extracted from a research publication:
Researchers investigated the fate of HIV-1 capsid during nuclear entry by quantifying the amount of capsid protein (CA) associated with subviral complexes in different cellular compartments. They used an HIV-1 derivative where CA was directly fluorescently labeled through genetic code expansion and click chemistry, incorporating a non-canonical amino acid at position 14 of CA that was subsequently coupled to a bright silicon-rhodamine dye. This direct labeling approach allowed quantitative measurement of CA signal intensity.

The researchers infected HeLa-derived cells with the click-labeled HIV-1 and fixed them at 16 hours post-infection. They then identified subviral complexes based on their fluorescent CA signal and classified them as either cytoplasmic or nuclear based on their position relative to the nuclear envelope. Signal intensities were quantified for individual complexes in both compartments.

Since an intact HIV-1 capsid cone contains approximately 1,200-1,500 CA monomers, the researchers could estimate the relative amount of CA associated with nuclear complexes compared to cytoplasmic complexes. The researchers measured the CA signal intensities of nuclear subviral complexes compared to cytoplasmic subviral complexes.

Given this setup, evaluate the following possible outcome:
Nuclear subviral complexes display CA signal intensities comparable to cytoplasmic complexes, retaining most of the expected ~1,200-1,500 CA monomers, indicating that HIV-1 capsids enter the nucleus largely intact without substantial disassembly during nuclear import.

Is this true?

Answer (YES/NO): NO